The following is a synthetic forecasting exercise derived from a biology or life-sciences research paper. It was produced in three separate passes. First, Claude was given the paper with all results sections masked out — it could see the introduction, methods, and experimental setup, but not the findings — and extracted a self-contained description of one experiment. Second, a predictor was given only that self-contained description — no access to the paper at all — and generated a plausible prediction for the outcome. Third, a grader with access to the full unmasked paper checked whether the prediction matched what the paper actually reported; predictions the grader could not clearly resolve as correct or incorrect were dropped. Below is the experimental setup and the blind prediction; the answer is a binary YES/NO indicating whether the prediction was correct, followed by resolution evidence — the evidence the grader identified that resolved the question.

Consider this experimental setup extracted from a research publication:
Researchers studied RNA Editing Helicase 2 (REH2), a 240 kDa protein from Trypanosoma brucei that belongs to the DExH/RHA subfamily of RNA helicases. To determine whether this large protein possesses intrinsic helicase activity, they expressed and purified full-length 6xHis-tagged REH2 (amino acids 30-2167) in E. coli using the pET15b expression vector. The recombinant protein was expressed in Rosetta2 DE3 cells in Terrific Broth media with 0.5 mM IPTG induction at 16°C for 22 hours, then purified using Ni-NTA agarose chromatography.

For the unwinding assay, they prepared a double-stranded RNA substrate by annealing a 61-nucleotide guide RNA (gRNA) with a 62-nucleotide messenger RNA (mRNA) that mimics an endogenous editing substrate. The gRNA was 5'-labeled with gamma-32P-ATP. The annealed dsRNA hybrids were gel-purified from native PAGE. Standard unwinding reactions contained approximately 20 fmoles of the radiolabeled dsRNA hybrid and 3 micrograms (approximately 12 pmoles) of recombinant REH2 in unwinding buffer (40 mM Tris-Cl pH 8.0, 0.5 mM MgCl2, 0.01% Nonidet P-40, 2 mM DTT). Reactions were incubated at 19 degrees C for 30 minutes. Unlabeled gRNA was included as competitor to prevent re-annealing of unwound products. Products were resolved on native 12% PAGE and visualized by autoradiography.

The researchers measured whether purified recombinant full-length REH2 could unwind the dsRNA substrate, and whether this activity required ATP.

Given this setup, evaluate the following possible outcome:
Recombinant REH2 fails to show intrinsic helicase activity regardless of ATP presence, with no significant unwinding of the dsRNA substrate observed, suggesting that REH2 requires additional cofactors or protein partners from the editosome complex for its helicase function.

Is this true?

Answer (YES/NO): NO